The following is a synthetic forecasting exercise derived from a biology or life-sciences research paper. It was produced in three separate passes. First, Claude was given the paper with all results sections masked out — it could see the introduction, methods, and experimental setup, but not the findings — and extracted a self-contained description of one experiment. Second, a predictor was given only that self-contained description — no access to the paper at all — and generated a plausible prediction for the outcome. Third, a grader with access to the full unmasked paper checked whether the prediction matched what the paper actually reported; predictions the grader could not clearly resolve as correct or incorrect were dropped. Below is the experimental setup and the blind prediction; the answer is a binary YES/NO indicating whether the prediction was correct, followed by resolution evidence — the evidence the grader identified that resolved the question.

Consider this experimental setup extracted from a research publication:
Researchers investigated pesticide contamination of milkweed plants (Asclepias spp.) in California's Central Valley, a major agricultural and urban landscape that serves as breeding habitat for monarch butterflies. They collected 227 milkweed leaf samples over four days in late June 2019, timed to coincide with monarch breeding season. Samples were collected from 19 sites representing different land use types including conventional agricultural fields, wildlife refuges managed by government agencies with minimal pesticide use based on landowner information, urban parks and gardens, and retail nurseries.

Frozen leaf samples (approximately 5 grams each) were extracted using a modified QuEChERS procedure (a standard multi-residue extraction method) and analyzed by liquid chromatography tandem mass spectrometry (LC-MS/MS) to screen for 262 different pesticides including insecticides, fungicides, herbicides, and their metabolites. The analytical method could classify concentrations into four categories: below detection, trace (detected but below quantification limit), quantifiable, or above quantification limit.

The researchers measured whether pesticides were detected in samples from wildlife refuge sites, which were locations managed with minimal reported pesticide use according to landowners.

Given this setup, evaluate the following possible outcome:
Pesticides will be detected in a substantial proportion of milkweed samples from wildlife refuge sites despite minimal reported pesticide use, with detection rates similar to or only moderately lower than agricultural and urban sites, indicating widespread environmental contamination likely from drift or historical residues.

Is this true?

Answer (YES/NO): YES